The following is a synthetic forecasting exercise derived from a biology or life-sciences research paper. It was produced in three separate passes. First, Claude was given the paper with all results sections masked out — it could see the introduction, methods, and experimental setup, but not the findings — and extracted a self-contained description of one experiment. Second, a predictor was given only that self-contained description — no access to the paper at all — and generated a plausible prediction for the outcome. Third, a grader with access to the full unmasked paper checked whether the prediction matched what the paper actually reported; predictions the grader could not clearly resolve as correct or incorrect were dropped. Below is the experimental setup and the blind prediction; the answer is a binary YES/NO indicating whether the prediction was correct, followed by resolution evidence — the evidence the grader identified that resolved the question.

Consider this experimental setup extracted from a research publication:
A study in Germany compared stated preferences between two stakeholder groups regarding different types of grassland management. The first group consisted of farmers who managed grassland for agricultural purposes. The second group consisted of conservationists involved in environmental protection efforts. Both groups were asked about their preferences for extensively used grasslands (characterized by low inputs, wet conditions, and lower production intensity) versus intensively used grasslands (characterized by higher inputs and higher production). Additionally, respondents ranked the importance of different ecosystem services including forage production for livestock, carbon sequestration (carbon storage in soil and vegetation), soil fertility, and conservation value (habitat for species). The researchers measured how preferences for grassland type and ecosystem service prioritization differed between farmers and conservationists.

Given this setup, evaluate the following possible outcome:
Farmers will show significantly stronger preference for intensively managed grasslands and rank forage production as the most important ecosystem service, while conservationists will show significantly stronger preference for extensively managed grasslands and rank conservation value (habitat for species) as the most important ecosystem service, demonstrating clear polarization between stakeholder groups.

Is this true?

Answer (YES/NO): NO